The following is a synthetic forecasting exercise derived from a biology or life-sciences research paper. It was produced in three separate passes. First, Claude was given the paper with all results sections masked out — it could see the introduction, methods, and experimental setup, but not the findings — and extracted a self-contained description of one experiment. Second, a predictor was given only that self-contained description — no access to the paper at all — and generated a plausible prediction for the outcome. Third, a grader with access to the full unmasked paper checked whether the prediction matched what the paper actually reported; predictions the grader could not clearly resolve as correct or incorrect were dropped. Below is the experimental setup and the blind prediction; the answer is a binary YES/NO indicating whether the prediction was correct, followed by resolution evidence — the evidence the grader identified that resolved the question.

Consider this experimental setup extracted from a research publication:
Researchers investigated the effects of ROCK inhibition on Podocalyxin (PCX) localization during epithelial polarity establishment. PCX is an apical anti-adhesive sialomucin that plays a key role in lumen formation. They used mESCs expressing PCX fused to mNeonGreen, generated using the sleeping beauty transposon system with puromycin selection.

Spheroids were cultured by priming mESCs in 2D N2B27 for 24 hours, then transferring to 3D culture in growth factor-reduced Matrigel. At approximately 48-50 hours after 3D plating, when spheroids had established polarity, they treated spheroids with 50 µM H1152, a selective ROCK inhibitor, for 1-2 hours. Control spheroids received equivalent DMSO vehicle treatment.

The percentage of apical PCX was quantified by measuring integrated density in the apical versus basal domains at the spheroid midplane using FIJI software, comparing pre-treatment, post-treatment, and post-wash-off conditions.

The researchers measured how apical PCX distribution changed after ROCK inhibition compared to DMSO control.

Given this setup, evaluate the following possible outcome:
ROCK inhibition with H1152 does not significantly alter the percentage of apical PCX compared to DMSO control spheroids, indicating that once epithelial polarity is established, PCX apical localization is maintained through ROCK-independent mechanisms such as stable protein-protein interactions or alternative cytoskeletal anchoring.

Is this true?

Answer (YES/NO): NO